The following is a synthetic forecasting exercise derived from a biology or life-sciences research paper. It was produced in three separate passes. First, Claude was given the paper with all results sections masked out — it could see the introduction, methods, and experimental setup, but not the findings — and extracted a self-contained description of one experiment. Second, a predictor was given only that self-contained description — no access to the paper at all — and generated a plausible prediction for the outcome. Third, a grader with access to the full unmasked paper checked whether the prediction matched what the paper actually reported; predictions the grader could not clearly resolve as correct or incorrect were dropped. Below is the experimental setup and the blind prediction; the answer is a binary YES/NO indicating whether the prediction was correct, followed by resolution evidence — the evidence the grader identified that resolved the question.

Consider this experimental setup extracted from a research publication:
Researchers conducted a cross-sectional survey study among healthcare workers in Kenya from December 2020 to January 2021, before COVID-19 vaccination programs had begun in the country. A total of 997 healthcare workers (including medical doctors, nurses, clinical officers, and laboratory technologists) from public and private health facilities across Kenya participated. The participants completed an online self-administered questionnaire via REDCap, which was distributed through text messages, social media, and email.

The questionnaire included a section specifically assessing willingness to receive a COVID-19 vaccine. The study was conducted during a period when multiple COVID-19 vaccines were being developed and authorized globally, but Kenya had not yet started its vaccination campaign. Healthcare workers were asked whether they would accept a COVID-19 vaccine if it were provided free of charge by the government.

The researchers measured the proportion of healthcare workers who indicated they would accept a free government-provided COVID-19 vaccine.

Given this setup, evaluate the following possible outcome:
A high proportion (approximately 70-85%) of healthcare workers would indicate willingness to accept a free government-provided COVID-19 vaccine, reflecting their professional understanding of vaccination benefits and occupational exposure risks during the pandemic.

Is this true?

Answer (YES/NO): YES